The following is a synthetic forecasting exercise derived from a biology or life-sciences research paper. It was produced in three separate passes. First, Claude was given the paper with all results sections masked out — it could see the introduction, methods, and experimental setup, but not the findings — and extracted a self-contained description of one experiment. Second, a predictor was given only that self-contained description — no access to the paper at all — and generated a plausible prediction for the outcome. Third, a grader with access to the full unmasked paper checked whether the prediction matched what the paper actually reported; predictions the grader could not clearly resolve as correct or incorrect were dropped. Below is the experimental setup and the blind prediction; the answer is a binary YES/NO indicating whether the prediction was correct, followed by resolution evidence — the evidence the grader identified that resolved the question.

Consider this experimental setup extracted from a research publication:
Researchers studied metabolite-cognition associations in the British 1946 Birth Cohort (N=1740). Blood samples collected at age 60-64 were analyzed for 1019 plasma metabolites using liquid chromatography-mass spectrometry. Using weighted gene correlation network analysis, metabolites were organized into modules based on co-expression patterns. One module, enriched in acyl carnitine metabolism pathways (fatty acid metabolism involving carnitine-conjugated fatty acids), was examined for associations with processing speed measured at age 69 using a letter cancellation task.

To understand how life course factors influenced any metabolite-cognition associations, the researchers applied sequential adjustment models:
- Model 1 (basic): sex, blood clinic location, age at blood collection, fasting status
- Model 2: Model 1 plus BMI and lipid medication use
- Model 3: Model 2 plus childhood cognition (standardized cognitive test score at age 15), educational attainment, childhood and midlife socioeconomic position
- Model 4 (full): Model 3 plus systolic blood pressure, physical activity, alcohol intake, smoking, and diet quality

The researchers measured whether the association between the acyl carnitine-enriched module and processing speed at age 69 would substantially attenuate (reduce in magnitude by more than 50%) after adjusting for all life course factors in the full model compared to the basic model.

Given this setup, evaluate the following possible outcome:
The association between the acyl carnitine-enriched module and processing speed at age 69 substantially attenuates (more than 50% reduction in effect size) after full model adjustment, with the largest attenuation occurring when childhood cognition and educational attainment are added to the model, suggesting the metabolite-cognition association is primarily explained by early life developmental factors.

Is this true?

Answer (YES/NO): NO